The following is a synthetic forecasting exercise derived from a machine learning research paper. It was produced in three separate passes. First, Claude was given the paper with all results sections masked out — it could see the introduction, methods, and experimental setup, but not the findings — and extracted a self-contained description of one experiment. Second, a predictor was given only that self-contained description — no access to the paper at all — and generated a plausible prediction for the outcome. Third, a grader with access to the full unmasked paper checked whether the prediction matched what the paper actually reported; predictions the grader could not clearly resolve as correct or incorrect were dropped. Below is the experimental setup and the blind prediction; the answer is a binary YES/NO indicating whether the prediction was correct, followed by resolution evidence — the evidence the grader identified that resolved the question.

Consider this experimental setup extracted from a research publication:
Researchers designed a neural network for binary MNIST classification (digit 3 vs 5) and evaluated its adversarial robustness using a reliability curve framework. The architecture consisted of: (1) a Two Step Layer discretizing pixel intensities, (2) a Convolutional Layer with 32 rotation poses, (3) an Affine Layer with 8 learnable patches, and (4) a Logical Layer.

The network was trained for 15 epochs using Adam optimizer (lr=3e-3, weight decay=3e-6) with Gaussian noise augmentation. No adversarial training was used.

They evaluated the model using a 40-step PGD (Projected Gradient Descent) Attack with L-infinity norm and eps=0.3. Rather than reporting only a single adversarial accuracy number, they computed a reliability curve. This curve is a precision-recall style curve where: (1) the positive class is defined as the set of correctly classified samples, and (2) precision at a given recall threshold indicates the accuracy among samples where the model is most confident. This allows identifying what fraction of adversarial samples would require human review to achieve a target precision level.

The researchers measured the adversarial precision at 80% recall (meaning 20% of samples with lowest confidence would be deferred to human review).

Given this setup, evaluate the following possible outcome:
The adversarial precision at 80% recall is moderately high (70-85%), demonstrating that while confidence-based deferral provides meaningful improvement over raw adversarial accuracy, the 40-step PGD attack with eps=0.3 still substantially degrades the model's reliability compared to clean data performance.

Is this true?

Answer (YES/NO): NO